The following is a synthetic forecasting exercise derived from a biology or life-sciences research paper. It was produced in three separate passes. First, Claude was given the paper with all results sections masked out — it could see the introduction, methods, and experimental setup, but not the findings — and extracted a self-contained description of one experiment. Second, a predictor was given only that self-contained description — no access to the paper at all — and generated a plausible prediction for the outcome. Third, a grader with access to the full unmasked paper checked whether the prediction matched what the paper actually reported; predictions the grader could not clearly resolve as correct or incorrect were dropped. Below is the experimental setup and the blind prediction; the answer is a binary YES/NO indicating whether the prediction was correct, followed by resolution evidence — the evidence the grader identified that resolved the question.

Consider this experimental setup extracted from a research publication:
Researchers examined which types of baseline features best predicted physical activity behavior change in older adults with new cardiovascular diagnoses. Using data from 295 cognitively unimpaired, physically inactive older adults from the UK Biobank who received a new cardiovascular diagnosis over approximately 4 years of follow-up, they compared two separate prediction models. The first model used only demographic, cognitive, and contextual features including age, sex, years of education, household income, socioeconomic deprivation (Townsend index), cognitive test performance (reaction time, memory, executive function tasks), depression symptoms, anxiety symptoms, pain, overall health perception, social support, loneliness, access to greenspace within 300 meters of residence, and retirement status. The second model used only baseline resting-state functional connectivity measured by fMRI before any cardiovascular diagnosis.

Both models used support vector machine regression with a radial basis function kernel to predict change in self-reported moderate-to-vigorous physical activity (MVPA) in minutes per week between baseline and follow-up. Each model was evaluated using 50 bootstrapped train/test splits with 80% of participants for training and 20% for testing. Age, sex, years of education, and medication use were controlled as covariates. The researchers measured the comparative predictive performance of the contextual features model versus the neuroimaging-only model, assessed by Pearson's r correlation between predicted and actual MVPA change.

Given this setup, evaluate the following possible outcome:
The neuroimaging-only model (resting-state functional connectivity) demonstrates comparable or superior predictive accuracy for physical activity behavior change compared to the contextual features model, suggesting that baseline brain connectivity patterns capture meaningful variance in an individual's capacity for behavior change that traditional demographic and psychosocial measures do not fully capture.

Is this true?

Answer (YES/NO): YES